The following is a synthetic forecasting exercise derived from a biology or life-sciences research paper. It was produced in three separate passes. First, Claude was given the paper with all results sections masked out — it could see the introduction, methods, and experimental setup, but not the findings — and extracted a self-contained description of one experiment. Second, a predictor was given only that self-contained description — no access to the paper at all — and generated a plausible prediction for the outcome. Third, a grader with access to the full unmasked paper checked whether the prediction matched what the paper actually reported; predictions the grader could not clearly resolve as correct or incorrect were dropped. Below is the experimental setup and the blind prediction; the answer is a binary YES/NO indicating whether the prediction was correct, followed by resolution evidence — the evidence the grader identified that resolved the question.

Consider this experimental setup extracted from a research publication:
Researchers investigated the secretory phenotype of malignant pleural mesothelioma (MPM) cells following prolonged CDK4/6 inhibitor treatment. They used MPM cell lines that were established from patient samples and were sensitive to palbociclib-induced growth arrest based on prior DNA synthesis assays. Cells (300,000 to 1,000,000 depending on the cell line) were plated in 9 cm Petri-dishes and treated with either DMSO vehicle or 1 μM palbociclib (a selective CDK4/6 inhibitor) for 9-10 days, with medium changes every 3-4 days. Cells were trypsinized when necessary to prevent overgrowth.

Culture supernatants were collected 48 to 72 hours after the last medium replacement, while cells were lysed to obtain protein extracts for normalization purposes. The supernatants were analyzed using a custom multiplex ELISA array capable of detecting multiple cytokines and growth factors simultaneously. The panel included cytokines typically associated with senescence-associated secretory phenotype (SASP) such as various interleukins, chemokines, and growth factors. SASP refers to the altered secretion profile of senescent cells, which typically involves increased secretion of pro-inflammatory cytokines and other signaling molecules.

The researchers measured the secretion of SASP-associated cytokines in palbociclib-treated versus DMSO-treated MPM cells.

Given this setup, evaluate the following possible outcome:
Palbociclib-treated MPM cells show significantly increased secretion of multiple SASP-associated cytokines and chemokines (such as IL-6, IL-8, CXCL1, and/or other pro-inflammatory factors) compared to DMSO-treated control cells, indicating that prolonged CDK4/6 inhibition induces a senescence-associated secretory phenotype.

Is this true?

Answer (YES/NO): YES